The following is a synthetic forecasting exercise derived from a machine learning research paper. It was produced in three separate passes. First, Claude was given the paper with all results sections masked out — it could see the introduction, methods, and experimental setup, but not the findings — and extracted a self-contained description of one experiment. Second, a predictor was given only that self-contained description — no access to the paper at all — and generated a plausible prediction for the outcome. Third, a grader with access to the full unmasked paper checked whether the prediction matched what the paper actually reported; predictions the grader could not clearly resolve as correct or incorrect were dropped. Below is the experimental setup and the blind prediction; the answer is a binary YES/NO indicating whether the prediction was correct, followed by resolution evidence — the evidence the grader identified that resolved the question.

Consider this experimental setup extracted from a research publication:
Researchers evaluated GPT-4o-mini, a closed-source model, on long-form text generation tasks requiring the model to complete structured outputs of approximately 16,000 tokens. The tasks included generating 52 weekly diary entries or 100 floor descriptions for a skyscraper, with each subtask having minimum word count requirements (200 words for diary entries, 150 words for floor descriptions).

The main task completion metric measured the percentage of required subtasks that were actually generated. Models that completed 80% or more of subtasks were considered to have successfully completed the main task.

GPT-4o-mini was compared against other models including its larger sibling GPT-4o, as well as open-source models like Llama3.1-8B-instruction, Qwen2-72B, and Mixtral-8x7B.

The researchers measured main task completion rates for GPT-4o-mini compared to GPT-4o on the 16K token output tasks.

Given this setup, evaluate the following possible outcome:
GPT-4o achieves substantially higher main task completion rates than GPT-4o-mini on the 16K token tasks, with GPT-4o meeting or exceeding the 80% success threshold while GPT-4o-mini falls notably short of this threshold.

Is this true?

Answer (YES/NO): NO